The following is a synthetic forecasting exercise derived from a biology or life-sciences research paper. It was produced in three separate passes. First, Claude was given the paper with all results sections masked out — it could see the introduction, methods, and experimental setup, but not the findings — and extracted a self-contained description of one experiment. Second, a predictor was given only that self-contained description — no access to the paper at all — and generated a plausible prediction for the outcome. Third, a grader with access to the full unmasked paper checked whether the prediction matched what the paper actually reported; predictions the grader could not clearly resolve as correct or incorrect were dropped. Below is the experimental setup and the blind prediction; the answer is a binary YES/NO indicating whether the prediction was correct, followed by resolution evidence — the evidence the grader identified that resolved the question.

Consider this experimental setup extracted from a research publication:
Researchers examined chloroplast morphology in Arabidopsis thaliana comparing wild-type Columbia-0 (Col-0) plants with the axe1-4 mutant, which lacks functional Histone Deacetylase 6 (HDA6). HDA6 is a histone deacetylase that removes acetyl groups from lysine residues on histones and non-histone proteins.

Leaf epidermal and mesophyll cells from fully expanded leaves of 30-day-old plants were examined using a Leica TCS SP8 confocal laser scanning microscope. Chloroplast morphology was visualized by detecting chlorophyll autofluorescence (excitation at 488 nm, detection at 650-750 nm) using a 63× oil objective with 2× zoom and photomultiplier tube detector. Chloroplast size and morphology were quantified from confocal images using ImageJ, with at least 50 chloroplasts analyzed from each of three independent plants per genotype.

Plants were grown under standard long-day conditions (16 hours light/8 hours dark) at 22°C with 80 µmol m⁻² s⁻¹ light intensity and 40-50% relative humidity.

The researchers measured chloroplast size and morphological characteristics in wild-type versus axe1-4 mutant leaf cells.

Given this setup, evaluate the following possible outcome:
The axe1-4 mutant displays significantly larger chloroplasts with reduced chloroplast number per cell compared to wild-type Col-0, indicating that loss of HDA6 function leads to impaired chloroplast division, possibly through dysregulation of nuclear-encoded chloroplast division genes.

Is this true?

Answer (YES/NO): NO